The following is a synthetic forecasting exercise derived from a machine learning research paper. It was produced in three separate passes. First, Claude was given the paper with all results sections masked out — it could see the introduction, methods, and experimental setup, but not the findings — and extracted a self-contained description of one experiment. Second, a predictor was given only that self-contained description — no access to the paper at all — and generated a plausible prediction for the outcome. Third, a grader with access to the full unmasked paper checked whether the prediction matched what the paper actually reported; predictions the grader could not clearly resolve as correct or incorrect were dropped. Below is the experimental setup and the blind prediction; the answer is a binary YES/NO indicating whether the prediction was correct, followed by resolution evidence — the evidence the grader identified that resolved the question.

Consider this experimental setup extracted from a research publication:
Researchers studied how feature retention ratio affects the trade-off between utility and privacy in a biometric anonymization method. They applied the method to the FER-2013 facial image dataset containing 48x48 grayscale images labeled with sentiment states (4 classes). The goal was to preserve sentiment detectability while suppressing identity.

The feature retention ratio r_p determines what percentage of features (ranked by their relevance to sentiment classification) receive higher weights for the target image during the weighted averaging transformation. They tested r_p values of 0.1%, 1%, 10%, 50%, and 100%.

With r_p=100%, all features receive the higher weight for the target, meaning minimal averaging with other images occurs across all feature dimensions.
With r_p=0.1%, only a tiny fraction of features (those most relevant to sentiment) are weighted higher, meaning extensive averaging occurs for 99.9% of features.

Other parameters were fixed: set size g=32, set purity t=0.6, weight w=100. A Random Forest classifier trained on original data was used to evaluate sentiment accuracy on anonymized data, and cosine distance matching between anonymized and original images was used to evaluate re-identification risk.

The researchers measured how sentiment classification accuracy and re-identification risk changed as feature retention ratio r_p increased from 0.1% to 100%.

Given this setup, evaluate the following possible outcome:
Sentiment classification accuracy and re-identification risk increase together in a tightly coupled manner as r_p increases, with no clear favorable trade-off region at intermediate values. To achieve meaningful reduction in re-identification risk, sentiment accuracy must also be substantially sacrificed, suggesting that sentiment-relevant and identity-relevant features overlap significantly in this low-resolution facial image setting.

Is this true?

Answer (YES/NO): NO